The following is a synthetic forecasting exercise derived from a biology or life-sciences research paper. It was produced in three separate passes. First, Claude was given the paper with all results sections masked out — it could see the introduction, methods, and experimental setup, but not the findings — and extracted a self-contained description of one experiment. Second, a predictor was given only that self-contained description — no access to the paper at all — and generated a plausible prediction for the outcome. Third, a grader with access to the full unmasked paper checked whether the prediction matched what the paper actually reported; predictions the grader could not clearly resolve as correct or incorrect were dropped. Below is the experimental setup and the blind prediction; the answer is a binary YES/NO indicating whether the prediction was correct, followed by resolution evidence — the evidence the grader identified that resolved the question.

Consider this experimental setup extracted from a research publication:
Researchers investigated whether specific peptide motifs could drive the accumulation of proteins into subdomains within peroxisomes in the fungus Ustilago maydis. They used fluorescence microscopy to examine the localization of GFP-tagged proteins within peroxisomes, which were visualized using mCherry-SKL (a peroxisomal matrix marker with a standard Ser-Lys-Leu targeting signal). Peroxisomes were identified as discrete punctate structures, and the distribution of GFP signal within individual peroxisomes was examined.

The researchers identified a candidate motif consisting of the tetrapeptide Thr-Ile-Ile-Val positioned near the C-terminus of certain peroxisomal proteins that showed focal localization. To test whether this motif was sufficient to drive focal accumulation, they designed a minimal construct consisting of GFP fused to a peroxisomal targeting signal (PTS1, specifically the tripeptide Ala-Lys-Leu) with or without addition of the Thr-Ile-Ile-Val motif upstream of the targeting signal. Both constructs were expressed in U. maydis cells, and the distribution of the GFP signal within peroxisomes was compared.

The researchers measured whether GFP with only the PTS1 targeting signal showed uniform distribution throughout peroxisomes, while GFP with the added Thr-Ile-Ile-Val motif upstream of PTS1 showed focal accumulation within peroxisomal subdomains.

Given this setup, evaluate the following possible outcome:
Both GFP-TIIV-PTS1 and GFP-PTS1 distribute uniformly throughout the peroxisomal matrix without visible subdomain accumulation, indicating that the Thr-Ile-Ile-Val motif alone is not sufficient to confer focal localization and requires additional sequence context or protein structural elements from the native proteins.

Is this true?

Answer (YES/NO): NO